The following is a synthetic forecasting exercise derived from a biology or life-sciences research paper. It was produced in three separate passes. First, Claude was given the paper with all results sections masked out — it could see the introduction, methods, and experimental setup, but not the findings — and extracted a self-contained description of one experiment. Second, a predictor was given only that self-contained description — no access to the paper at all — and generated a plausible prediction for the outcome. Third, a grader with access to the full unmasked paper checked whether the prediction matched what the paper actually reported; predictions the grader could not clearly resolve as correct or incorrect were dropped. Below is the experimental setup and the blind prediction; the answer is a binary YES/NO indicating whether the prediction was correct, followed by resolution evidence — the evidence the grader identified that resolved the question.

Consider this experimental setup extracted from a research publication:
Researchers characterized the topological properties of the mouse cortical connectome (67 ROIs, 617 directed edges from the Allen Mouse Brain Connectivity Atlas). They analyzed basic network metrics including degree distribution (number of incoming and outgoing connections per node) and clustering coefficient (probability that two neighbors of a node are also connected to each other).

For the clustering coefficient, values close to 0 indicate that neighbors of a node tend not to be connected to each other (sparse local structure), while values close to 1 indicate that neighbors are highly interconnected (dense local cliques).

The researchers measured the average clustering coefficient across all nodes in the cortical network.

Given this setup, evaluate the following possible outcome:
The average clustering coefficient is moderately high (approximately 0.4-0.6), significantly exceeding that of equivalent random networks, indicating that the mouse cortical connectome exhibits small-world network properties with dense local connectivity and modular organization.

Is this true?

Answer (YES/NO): YES